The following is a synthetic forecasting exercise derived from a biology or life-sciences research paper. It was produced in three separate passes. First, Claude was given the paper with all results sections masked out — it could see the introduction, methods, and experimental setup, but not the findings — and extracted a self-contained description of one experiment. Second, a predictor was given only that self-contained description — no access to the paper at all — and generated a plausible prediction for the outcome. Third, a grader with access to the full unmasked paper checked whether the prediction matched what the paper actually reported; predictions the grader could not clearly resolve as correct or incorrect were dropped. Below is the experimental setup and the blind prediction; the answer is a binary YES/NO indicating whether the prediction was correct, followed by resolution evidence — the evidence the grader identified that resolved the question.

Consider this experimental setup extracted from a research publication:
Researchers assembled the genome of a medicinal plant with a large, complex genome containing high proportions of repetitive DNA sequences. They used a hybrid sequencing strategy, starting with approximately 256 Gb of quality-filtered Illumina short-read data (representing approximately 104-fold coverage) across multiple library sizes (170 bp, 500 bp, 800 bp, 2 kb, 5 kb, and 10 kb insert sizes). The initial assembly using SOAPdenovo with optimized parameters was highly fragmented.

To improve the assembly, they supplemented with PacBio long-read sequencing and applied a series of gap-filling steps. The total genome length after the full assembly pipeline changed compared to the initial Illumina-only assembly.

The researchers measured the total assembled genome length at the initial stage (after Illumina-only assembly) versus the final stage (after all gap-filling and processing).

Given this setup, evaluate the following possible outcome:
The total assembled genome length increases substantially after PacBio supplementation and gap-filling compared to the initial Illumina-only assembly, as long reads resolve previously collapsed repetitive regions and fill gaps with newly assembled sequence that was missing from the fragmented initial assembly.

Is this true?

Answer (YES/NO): YES